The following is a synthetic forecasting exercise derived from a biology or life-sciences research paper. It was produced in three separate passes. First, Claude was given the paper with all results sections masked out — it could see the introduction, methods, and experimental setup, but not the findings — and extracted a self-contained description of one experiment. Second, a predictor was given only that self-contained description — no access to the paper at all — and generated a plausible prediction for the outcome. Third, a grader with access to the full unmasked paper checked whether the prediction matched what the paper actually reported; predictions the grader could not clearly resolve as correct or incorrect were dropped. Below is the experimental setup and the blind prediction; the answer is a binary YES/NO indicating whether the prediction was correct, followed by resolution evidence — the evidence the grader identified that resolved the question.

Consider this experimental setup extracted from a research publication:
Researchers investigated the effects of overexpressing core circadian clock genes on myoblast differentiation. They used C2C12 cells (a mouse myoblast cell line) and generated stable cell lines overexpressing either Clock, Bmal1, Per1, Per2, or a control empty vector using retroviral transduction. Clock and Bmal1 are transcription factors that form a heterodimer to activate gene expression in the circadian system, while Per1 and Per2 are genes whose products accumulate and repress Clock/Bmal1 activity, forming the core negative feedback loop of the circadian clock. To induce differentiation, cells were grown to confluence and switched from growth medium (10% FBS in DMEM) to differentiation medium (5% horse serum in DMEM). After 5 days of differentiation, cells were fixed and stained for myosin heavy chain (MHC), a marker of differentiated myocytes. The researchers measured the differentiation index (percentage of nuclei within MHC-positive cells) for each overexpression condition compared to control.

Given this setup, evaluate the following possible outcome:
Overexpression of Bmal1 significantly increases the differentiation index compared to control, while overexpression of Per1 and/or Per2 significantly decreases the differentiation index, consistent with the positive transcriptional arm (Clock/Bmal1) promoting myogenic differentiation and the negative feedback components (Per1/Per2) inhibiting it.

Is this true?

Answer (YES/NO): NO